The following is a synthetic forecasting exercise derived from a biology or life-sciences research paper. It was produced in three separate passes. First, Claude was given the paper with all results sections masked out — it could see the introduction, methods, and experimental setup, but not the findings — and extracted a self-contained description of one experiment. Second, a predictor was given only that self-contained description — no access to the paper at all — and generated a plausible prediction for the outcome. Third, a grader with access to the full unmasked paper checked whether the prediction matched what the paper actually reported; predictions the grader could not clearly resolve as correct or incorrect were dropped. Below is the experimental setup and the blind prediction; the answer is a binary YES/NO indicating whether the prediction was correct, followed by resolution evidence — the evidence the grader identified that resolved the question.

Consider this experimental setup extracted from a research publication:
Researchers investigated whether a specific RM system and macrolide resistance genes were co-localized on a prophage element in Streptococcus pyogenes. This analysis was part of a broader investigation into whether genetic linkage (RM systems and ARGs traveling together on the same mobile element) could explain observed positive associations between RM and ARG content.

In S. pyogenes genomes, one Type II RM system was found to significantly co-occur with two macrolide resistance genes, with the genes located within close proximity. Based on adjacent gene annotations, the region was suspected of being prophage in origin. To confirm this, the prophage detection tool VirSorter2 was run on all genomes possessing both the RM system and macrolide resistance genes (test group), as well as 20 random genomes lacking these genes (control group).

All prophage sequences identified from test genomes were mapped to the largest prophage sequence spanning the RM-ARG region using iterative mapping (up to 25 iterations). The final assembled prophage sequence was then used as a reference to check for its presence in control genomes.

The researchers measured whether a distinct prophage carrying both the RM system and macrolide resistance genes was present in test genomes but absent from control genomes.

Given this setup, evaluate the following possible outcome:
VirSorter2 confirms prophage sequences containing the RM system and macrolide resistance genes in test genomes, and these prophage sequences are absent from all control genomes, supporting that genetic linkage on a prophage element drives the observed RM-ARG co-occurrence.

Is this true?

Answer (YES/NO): YES